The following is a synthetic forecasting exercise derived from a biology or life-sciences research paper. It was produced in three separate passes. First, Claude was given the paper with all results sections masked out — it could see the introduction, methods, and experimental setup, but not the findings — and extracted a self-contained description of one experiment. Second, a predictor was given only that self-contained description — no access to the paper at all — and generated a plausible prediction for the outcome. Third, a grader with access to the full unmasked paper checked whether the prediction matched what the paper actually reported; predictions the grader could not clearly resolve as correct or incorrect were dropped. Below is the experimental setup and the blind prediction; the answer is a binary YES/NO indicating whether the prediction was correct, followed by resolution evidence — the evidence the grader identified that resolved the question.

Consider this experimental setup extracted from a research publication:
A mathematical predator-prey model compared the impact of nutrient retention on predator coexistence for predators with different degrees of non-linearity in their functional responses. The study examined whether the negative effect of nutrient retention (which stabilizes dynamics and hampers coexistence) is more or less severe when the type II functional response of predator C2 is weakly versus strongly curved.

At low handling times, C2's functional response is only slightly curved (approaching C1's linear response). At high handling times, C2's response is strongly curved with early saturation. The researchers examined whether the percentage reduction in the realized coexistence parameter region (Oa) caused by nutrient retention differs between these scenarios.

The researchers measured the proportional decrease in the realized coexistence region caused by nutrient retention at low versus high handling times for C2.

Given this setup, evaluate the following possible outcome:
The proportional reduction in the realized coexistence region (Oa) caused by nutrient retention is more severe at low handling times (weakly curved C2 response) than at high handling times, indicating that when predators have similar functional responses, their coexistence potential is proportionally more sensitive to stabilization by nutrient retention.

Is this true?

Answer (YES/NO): YES